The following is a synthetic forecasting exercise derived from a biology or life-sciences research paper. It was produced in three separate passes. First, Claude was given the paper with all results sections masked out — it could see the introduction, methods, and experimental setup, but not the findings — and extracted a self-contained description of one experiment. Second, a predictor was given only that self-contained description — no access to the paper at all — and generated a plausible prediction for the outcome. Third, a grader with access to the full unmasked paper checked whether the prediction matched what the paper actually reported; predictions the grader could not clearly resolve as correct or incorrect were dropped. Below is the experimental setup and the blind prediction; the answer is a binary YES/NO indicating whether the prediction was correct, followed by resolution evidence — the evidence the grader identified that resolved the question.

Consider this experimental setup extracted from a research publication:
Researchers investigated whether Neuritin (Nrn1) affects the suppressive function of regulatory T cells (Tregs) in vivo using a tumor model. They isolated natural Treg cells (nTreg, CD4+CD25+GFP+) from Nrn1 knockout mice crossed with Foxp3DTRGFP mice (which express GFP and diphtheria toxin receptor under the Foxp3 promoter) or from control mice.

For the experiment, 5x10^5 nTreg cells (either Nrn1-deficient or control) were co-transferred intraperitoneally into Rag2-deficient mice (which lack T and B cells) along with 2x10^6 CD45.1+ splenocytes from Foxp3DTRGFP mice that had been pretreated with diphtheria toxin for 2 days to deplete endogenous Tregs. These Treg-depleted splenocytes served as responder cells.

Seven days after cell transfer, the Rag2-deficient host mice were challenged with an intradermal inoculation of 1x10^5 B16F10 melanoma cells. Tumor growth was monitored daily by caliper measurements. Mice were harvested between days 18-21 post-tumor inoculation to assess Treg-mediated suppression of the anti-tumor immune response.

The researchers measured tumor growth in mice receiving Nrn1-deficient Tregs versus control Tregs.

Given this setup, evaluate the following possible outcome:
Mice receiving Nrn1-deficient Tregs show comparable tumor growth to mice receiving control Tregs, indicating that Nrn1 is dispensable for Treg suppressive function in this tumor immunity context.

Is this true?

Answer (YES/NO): NO